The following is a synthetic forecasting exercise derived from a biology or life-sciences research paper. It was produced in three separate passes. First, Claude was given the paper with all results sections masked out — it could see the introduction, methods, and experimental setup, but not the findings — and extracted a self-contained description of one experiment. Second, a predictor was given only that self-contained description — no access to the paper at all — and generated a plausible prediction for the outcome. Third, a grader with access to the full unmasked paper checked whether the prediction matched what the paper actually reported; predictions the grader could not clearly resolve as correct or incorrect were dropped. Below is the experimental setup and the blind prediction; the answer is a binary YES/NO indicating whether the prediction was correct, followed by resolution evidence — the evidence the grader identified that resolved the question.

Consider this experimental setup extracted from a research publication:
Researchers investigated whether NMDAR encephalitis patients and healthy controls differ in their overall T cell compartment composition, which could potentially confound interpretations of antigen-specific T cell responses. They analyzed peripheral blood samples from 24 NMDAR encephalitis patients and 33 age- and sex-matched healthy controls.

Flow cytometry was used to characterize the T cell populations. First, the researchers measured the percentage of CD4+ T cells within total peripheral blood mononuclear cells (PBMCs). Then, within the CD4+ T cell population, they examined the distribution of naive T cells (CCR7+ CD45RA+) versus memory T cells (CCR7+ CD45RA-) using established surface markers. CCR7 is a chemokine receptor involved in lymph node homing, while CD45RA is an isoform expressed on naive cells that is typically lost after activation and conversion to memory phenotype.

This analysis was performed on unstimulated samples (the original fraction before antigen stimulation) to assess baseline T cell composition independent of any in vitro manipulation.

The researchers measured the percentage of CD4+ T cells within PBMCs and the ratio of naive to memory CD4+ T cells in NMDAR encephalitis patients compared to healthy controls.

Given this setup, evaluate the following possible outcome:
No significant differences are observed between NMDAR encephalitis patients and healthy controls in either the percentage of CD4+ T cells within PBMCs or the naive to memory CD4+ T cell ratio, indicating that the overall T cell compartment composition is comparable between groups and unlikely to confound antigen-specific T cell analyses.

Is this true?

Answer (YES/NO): YES